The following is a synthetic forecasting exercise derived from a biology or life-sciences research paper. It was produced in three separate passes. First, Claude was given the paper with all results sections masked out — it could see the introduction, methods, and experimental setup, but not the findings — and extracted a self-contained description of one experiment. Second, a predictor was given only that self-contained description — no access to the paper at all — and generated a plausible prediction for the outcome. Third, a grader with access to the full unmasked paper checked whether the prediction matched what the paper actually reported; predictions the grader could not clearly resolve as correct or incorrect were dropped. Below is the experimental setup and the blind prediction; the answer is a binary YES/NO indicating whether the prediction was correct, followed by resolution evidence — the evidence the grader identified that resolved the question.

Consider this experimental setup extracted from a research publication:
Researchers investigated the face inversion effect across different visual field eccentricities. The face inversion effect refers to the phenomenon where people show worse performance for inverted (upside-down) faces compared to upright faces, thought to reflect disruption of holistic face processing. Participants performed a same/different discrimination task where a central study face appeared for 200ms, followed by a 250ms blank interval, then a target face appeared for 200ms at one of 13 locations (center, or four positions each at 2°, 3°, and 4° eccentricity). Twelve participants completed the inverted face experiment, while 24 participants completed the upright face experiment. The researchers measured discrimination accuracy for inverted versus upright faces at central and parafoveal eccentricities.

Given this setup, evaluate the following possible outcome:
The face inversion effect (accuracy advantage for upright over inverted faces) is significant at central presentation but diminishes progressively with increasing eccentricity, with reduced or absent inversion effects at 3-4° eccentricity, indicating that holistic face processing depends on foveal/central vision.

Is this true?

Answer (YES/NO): NO